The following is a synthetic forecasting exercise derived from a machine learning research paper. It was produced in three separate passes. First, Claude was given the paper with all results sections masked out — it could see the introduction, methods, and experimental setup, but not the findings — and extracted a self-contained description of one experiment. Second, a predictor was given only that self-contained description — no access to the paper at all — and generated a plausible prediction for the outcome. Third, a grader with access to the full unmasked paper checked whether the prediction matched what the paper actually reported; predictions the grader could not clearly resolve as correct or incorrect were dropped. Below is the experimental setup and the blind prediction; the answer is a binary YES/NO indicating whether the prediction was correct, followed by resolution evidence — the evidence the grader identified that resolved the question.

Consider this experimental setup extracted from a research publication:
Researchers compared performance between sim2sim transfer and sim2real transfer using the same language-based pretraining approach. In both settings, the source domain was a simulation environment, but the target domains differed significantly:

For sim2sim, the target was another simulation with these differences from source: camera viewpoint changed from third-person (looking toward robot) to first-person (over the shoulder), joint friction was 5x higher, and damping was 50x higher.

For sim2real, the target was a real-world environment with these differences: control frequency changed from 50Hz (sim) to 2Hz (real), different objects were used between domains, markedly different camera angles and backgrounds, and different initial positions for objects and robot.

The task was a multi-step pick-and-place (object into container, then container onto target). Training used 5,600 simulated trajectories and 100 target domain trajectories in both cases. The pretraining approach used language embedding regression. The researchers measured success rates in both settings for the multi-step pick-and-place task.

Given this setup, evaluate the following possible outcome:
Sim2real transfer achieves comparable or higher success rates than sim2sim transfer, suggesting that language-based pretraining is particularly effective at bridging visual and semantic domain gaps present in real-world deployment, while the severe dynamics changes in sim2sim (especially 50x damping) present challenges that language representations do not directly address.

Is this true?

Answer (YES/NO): YES